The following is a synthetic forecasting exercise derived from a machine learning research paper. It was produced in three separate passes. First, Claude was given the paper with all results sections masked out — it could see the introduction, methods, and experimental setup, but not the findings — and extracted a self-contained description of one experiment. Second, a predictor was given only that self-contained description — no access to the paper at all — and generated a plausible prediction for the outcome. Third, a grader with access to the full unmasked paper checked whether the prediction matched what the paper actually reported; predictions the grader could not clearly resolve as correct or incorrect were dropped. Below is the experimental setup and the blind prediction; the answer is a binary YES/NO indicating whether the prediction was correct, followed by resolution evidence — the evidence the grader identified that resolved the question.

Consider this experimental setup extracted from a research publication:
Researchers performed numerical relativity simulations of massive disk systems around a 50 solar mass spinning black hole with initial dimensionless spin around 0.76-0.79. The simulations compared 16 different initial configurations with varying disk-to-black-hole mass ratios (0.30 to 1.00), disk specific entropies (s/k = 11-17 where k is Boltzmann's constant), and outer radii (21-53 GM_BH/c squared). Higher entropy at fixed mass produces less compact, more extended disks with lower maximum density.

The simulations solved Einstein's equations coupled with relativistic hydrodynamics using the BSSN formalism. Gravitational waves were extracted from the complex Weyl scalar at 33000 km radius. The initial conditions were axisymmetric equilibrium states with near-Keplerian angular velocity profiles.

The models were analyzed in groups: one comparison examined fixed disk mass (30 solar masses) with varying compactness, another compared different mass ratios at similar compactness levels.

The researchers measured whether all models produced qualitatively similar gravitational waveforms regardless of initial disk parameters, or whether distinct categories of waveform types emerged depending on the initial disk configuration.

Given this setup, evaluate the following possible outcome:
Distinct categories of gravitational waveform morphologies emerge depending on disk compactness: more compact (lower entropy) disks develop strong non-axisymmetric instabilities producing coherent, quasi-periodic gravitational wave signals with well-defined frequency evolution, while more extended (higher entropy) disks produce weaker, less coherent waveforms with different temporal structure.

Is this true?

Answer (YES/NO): NO